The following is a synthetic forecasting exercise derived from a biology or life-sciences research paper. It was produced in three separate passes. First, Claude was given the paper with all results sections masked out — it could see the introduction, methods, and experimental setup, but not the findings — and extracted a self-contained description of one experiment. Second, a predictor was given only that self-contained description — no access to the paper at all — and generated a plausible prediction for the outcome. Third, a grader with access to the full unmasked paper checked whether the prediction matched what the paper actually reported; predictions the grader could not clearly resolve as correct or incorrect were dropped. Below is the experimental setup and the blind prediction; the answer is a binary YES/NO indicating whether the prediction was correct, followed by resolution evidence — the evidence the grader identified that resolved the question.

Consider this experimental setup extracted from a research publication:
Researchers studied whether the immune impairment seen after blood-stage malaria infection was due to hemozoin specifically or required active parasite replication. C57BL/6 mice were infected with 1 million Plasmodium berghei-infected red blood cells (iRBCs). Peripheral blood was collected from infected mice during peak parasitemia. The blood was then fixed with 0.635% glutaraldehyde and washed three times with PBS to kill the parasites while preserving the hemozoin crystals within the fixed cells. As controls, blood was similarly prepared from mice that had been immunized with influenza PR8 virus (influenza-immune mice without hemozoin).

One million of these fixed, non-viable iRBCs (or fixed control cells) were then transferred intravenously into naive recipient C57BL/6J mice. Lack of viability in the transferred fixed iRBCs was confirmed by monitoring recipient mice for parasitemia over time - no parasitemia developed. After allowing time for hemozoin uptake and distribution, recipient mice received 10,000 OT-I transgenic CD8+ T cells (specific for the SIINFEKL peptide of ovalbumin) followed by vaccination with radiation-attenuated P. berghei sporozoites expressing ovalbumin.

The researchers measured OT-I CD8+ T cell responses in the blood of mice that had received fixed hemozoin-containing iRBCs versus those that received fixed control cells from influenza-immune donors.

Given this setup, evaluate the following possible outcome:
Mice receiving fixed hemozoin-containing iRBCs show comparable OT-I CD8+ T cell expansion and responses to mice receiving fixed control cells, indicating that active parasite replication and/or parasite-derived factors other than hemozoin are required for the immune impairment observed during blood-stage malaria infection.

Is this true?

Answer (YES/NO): NO